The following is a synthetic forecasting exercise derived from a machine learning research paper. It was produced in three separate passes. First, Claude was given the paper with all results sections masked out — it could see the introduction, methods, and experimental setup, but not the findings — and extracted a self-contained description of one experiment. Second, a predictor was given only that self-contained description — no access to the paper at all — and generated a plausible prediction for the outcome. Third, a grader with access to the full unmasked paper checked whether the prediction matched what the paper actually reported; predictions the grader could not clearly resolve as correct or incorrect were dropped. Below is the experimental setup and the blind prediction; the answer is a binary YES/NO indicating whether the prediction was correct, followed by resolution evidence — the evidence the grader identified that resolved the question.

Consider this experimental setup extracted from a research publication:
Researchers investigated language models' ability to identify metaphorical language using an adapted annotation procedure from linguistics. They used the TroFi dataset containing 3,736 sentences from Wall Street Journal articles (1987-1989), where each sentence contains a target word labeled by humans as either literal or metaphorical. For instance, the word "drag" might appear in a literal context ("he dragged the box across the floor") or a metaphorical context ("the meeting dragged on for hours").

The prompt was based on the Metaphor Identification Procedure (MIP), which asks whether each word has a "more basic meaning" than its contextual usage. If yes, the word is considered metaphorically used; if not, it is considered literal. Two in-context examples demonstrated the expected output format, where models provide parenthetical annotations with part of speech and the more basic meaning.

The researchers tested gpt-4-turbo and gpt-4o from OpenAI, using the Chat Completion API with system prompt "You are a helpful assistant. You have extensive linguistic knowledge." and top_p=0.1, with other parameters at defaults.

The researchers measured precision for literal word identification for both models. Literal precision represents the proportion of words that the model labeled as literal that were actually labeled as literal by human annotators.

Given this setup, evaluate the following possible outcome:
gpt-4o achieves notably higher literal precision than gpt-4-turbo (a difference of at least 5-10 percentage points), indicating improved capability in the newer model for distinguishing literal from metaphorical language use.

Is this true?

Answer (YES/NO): YES